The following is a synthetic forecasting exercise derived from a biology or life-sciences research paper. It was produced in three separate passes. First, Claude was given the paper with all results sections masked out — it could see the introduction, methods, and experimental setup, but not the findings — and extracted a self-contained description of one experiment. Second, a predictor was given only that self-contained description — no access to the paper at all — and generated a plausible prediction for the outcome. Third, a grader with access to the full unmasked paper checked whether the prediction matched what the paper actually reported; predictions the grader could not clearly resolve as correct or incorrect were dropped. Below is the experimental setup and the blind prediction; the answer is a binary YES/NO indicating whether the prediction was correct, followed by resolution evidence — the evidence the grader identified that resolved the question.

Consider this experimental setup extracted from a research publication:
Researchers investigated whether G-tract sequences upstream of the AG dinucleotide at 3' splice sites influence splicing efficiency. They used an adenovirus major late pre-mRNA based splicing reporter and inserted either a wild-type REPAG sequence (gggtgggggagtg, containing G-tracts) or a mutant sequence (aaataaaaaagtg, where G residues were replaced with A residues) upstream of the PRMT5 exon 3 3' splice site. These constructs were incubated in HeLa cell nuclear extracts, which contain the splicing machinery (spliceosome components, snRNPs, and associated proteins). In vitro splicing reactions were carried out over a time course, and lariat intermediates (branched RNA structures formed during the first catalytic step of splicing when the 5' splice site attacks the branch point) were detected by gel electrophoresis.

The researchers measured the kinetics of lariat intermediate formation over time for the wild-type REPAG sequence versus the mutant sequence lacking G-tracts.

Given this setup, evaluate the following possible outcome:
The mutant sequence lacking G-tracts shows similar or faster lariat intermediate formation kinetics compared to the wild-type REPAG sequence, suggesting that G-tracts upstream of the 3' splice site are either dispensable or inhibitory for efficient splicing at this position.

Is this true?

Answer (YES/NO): YES